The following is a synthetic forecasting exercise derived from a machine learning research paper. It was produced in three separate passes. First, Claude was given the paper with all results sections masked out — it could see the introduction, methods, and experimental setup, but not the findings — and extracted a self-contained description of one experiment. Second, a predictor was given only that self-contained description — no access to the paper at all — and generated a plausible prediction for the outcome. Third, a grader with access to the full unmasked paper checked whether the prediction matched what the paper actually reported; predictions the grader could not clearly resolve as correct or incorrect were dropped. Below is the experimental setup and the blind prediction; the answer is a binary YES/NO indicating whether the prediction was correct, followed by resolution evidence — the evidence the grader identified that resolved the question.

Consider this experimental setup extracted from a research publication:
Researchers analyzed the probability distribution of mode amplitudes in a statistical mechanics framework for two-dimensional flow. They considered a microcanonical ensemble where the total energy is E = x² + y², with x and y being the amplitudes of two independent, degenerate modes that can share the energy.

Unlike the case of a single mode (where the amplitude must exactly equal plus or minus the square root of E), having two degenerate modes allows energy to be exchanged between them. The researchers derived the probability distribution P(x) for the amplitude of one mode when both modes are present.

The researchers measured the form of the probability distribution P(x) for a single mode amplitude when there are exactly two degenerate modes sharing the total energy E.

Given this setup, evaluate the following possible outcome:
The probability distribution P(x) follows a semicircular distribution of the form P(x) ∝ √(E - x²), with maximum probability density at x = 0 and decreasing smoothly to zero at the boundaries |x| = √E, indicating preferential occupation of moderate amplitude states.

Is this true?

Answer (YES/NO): NO